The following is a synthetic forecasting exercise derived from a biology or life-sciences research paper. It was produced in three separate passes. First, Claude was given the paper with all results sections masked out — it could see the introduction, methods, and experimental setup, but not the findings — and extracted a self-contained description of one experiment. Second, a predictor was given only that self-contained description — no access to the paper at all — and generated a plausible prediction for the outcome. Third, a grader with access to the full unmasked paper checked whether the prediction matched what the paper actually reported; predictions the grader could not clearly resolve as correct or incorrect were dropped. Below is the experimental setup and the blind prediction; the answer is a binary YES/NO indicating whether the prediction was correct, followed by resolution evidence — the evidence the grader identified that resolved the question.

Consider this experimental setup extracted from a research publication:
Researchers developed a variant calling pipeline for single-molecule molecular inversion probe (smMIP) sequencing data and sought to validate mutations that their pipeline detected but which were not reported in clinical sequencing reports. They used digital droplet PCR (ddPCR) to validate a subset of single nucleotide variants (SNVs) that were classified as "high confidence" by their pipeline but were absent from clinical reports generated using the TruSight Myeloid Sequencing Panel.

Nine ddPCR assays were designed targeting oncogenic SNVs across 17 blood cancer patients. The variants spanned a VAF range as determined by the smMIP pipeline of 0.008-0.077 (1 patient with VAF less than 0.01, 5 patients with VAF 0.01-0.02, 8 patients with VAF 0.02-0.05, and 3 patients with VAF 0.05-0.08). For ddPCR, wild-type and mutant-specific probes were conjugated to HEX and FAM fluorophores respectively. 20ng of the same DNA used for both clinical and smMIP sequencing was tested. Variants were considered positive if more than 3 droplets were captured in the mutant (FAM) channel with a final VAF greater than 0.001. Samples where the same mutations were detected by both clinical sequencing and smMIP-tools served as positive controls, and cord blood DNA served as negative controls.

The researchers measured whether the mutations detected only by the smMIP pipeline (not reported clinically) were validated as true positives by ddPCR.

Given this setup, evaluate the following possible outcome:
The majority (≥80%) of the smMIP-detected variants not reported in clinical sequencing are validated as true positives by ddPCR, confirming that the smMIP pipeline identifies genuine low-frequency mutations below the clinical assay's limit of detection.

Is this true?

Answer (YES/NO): YES